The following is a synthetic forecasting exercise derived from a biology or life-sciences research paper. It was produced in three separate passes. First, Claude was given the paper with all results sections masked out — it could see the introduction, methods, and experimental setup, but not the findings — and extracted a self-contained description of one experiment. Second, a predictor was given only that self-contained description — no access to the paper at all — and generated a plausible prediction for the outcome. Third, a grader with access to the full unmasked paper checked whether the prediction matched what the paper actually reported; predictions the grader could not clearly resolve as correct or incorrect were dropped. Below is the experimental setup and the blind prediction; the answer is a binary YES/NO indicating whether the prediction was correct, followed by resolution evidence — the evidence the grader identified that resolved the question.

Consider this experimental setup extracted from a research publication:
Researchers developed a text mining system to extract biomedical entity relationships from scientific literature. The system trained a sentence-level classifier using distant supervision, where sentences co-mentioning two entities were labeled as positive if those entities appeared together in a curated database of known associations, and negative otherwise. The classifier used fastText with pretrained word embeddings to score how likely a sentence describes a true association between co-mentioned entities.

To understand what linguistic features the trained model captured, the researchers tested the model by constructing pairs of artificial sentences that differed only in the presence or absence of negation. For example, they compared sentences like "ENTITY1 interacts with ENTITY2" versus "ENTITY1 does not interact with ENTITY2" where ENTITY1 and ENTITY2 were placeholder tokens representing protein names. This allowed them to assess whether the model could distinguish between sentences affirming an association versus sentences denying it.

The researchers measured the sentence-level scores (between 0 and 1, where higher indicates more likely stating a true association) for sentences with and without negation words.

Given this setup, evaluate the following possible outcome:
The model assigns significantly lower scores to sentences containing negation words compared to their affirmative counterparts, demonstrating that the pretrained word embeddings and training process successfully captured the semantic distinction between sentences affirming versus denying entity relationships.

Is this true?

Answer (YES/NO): NO